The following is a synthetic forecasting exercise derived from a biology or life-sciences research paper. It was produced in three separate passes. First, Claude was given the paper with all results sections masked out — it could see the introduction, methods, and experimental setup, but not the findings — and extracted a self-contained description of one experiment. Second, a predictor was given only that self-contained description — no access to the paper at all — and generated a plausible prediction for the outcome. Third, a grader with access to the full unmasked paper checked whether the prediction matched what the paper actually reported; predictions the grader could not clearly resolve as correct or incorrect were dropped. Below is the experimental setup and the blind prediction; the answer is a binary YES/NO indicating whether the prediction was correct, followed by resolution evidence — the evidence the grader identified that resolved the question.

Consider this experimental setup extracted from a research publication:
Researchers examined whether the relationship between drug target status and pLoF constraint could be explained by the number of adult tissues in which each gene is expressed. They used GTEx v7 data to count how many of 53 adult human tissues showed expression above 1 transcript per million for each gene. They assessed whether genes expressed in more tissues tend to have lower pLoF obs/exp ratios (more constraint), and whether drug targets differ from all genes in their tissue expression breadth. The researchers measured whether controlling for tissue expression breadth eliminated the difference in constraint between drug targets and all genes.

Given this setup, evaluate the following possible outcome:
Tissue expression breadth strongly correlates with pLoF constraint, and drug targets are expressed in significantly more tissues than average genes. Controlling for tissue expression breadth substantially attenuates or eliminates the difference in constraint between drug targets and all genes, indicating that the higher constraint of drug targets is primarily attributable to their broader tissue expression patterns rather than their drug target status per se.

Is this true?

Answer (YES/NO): NO